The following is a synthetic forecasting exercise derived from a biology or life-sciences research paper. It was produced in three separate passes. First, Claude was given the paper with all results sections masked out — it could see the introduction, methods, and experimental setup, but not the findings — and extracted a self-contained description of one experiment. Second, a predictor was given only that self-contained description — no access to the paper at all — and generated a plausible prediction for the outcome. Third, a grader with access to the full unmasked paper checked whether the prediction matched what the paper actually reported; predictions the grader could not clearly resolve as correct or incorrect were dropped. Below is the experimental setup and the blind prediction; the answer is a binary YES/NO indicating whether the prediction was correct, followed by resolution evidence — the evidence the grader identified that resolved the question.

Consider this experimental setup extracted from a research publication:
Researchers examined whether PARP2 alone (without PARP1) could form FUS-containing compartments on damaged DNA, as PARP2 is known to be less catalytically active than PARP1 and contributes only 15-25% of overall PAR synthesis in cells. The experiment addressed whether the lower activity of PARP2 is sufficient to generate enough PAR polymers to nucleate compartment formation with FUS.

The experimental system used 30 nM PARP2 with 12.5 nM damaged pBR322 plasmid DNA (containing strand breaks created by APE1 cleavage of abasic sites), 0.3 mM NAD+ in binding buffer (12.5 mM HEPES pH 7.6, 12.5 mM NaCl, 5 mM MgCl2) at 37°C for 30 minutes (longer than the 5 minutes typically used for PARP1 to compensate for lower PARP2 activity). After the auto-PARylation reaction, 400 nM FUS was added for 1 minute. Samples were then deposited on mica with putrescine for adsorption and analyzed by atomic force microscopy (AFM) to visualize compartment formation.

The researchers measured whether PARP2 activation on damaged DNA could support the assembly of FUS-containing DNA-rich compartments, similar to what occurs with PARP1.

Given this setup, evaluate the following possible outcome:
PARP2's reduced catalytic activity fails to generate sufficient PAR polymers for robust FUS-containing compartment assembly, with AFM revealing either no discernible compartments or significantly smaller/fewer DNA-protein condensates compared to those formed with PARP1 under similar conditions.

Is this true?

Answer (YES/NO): NO